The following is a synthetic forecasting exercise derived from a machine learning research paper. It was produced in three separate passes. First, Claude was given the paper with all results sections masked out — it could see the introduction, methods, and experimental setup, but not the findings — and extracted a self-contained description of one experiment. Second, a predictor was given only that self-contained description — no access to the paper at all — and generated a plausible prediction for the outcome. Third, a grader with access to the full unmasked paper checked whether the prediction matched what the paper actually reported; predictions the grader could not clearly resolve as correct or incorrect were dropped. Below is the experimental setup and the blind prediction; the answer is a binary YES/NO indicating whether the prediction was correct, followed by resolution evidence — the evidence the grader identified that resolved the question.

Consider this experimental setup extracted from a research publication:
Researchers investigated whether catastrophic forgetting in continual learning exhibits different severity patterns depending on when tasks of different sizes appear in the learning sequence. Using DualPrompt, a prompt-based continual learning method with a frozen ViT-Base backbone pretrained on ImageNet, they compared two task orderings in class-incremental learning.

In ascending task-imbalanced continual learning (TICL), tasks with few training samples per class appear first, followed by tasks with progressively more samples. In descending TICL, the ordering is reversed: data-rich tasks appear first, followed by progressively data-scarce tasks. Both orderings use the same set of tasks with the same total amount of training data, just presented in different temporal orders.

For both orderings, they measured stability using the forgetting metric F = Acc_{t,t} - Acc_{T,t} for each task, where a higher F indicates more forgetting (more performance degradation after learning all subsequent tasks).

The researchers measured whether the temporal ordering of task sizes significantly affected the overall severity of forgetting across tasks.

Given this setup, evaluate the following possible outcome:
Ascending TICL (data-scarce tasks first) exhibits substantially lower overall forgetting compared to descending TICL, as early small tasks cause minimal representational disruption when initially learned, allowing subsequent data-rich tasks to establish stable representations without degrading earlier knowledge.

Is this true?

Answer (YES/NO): NO